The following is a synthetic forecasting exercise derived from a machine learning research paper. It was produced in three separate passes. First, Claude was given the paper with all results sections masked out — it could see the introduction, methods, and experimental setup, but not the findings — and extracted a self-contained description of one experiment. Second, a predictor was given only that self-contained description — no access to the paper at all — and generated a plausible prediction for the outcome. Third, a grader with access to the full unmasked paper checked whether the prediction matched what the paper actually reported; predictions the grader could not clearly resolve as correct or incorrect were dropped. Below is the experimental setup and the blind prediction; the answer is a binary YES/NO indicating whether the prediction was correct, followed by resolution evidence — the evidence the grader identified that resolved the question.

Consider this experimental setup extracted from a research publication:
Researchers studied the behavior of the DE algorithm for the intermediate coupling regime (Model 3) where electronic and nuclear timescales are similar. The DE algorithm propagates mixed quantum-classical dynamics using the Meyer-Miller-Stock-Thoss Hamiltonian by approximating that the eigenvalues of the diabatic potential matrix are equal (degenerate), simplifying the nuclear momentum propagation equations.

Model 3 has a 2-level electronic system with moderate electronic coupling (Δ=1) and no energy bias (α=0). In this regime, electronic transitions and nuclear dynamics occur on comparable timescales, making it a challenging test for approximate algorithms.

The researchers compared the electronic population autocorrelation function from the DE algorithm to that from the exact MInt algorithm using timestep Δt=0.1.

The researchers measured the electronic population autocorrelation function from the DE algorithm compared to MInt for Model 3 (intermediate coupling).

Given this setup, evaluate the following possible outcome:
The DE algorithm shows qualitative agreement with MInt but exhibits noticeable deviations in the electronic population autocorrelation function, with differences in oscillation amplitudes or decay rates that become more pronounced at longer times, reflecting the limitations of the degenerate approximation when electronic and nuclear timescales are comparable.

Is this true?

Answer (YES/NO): YES